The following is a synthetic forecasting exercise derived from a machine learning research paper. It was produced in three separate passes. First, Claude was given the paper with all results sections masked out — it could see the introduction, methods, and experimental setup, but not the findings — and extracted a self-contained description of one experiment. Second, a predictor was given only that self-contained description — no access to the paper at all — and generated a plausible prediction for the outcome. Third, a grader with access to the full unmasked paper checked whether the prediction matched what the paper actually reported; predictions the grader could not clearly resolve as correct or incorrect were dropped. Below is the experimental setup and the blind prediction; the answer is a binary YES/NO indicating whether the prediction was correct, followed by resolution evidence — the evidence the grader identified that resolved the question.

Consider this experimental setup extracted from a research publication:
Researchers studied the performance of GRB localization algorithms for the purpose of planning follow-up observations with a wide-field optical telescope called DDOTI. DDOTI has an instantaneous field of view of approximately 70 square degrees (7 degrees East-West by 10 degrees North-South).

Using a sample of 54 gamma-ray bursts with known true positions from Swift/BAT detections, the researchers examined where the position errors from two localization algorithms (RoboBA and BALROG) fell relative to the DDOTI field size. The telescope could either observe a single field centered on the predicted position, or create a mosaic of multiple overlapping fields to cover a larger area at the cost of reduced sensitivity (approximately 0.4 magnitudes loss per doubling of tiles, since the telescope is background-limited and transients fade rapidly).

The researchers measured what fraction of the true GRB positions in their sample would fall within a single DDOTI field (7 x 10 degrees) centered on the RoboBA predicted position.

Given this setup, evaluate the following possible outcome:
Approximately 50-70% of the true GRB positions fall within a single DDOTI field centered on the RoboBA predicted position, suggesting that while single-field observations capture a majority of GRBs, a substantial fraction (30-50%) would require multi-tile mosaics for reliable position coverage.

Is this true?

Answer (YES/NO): YES